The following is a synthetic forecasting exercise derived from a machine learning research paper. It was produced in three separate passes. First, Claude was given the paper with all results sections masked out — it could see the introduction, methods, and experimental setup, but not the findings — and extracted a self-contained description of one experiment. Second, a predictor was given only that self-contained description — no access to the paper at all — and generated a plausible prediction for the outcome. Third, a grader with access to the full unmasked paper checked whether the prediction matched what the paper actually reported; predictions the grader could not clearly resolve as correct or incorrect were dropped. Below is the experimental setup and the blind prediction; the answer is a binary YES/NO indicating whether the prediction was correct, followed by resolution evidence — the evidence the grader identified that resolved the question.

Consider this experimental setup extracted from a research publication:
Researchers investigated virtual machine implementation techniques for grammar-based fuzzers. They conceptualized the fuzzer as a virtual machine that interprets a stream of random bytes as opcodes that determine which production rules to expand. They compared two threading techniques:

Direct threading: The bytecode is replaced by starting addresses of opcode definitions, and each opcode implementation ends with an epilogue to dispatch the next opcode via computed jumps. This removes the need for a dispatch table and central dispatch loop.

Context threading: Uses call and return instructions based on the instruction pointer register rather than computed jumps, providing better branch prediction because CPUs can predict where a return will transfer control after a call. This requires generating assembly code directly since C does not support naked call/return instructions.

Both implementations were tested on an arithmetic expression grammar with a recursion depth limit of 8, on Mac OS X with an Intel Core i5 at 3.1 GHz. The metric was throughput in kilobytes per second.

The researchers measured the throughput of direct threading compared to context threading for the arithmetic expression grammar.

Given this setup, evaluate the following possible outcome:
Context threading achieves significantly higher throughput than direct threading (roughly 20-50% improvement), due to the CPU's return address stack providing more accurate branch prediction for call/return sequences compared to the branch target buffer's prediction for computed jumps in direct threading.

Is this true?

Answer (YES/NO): NO